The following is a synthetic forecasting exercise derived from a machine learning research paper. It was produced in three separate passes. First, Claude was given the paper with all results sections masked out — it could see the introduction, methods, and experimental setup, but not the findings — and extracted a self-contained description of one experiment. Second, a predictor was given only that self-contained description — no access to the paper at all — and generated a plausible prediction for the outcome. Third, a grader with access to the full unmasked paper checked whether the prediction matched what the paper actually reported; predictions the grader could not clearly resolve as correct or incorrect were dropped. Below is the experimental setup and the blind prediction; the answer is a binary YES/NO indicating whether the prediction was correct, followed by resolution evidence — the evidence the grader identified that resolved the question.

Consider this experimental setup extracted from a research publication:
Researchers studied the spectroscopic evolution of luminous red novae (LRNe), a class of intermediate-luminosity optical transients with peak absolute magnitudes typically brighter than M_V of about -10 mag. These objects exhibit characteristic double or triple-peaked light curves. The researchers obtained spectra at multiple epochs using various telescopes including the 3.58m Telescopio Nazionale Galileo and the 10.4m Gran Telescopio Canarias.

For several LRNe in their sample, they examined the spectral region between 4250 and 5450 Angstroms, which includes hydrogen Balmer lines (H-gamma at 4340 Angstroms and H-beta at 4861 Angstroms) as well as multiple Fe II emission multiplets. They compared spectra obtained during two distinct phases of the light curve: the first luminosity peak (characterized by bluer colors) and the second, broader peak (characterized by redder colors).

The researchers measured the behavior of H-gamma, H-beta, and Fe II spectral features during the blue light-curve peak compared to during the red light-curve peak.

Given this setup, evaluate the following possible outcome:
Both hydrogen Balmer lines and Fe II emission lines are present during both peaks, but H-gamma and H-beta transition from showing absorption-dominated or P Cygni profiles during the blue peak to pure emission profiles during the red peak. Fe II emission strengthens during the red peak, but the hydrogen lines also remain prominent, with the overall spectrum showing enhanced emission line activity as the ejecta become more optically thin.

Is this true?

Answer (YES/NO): NO